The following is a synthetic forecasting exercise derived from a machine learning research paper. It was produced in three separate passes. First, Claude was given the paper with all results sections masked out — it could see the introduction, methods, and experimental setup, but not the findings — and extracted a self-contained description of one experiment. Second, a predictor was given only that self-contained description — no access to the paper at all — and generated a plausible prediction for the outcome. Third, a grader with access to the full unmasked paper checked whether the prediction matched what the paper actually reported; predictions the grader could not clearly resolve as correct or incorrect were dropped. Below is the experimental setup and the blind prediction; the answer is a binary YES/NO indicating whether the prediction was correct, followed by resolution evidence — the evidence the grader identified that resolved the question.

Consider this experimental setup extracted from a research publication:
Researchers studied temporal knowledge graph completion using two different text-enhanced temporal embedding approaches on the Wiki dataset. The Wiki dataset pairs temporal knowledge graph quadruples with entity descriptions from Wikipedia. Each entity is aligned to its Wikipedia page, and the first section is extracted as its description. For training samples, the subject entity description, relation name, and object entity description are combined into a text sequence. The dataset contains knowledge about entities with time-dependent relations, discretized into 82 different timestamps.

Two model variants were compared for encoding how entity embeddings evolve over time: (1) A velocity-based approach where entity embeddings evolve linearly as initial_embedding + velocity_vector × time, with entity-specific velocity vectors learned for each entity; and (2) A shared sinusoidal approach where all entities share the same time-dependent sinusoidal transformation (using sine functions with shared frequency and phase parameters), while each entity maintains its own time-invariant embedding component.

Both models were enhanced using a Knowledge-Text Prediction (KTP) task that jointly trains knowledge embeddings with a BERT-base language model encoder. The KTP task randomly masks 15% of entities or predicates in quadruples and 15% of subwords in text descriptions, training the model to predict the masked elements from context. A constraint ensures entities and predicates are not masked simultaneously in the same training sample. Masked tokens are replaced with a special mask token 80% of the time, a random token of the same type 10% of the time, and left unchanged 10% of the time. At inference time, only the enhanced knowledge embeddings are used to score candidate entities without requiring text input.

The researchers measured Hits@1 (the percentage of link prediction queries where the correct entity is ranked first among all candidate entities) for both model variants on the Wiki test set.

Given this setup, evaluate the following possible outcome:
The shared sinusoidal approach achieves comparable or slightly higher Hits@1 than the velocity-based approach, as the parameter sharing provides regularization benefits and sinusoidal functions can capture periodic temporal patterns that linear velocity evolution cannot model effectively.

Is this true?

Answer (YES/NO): NO